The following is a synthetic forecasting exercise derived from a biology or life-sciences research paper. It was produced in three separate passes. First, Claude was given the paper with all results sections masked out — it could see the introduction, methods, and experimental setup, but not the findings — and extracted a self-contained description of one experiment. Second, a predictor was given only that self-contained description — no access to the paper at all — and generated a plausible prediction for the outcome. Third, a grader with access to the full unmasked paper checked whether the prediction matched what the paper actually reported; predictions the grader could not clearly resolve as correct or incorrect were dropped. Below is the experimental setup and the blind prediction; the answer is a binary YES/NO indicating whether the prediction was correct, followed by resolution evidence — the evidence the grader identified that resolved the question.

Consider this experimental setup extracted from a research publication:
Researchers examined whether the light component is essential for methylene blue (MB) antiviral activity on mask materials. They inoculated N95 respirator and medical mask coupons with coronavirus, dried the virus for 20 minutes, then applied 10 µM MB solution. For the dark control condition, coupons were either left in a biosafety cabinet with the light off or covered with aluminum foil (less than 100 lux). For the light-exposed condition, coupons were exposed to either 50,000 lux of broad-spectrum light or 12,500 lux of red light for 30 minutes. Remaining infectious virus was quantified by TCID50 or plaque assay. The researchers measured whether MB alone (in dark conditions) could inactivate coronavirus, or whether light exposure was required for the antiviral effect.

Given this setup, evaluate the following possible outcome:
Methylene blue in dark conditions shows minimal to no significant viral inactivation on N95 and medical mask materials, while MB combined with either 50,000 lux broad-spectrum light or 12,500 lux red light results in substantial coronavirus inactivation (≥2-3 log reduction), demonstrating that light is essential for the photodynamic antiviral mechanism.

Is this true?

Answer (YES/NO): NO